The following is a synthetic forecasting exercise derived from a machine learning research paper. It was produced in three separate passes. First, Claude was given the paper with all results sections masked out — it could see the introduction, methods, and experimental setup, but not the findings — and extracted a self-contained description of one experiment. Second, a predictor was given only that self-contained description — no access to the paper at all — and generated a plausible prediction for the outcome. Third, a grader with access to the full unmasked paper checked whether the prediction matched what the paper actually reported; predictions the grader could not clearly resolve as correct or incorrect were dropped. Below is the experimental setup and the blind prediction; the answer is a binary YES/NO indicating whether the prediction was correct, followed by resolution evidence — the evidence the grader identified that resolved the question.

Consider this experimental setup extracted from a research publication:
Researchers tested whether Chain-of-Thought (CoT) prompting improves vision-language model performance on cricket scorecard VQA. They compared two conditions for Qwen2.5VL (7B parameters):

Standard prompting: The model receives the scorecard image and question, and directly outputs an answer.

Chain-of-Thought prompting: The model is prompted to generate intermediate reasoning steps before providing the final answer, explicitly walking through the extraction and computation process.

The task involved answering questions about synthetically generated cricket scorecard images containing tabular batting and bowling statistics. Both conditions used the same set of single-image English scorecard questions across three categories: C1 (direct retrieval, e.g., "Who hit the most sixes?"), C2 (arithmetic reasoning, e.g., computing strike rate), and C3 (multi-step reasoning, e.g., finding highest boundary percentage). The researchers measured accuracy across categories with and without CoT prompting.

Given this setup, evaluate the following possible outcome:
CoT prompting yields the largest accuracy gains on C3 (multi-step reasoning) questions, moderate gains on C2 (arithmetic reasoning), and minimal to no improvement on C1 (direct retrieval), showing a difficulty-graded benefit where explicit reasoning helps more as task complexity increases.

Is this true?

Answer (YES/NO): NO